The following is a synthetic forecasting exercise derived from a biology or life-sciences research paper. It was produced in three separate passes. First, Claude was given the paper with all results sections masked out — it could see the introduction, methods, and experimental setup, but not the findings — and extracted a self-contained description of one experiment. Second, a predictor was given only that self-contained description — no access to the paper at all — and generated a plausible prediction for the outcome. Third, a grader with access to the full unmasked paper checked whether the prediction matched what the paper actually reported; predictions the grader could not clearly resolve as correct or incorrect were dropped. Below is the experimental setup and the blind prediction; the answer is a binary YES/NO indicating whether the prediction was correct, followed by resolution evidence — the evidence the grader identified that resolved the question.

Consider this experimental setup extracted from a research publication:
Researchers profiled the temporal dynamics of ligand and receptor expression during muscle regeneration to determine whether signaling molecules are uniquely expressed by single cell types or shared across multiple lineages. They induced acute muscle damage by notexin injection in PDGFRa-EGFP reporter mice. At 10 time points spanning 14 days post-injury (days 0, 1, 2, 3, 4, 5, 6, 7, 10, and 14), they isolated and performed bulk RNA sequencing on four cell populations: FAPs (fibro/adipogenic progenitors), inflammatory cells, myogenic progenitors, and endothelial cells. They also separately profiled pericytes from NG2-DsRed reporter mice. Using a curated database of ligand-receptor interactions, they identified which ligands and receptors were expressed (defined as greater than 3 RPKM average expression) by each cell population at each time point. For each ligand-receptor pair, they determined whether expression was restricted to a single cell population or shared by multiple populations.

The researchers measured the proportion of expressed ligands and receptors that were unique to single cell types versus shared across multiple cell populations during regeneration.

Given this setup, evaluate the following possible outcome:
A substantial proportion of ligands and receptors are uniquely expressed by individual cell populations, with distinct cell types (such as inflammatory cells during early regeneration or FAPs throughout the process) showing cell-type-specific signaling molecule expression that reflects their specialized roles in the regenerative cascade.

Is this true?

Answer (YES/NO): NO